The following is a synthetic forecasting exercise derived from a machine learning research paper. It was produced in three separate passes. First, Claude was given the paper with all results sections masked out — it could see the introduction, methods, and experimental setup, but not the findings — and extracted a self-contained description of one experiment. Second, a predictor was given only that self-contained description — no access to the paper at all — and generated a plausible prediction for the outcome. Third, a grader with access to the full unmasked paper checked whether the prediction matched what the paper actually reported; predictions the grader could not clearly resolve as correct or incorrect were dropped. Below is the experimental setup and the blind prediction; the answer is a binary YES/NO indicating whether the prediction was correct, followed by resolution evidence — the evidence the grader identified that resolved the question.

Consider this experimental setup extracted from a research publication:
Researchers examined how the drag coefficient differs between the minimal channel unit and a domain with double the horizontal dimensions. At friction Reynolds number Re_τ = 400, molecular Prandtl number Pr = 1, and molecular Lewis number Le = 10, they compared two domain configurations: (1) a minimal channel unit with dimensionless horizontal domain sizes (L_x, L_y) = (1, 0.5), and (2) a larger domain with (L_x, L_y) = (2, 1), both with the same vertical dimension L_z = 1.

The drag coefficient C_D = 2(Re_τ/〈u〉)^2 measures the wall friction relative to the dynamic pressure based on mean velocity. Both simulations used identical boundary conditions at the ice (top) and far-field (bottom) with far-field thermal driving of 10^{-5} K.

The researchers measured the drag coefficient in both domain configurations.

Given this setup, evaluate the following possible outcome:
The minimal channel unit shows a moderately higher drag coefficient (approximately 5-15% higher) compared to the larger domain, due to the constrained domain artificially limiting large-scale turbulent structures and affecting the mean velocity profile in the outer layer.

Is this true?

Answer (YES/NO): NO